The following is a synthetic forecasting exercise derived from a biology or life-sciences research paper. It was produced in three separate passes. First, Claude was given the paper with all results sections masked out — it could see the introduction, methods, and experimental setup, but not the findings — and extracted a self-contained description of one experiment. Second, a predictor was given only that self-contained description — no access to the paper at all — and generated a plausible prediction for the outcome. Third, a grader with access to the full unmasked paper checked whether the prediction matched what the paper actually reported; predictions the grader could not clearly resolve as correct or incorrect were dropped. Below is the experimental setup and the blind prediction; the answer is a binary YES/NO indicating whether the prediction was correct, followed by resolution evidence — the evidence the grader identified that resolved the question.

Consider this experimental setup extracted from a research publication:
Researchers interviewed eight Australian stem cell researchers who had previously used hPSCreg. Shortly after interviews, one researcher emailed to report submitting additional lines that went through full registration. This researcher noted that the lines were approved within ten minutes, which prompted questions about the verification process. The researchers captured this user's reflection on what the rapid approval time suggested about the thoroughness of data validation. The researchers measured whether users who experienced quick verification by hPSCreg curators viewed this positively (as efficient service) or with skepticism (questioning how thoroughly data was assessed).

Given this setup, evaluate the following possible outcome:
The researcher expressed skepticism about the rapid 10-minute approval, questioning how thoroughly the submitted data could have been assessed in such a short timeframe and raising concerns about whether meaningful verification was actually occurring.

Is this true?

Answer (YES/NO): YES